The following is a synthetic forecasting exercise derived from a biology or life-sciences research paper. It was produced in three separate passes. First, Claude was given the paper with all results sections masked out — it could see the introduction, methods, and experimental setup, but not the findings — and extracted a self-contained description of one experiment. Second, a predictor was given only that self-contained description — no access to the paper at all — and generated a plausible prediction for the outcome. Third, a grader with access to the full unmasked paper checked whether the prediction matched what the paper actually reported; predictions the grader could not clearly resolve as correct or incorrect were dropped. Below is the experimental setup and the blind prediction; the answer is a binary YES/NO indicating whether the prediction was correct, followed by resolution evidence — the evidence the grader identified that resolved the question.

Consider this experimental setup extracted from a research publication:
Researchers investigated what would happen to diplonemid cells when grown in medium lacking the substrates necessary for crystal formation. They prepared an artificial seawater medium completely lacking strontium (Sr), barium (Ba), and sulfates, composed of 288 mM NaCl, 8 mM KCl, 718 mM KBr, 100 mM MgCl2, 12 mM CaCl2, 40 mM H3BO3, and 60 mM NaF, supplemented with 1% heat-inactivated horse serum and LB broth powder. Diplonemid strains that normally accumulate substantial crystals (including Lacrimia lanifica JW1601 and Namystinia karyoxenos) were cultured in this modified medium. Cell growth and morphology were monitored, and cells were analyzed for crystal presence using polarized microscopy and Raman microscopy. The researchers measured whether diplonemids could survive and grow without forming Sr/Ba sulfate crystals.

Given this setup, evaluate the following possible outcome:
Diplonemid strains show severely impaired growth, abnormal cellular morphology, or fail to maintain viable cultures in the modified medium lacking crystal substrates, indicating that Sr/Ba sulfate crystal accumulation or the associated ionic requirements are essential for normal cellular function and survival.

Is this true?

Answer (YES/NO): NO